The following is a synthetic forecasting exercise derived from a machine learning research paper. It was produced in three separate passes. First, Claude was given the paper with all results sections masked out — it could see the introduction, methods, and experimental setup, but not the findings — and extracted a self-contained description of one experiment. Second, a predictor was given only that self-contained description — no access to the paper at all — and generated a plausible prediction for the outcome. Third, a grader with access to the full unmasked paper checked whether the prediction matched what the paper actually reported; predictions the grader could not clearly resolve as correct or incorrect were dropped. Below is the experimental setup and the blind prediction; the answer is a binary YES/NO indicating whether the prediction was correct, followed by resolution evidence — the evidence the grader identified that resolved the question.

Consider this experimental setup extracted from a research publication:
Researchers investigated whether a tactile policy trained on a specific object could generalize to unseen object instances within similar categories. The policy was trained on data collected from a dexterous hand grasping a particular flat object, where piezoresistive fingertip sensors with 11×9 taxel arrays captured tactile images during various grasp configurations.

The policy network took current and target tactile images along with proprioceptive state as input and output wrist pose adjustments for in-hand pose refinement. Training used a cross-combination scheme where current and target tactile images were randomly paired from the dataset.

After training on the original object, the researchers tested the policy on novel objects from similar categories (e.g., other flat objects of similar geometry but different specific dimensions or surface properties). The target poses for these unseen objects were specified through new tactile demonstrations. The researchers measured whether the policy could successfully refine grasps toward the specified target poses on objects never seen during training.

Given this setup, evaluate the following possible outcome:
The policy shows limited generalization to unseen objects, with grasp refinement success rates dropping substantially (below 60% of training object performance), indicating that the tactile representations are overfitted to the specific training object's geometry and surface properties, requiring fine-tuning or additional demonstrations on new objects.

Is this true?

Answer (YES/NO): NO